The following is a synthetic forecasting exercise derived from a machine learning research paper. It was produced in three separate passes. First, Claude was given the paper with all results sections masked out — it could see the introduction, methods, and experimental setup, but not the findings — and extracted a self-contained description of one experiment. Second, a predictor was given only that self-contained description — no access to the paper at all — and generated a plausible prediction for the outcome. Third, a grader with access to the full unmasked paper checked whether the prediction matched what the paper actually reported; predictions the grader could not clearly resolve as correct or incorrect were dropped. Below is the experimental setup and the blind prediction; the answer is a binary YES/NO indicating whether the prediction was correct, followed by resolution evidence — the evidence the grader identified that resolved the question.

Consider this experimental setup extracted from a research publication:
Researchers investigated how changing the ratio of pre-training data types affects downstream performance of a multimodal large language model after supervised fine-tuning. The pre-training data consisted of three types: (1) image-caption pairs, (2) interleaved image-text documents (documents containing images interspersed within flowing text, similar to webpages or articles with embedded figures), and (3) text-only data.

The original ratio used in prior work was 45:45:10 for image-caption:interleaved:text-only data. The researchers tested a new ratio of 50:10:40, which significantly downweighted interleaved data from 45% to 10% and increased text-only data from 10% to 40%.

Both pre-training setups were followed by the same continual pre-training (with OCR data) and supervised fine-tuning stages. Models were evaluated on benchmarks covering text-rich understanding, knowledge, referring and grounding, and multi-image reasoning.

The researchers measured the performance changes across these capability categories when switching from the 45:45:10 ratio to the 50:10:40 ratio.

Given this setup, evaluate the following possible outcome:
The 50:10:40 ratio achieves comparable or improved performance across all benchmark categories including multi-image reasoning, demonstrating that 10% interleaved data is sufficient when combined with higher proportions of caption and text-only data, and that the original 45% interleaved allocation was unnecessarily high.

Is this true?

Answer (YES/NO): NO